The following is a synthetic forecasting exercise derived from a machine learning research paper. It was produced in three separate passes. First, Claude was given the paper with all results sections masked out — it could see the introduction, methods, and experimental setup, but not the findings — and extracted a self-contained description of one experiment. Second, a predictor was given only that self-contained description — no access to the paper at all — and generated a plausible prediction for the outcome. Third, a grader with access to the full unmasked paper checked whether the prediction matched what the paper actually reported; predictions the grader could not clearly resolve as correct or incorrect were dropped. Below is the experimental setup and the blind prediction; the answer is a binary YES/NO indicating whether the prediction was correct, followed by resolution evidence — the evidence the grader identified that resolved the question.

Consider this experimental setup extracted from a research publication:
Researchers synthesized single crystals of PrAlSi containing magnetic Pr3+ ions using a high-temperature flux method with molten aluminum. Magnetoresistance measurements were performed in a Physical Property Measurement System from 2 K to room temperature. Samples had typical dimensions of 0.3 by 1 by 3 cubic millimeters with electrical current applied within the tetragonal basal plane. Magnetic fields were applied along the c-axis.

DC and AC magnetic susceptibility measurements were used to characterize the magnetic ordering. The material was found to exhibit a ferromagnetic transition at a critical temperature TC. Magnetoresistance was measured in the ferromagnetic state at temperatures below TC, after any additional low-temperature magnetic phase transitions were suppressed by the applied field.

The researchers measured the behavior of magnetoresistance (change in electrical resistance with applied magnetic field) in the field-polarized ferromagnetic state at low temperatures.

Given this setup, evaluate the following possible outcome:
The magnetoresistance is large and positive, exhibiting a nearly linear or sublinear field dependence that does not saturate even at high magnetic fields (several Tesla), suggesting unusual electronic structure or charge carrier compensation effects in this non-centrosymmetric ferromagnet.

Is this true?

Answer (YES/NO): NO